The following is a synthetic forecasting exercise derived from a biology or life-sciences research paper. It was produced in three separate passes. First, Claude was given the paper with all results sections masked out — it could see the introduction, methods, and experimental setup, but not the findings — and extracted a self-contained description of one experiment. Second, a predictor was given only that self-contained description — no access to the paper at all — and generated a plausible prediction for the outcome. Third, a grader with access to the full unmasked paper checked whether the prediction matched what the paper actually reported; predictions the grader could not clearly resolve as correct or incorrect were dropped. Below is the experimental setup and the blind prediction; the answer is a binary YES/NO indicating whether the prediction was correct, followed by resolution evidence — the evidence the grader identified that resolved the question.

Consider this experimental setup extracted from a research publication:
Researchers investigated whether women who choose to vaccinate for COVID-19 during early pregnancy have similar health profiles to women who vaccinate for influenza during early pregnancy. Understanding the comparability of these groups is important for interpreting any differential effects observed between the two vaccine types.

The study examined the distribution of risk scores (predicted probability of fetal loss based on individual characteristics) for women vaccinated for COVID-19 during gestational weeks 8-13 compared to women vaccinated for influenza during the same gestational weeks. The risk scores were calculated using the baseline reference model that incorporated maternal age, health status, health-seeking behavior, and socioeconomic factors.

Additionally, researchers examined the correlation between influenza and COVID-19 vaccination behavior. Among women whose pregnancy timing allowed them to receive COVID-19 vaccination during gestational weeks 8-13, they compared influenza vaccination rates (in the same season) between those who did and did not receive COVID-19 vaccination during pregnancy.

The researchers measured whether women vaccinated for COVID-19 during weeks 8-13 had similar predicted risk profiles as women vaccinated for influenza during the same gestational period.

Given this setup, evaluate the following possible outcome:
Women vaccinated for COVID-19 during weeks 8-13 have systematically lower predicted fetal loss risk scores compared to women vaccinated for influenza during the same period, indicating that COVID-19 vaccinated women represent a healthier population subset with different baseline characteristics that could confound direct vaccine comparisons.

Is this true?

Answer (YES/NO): YES